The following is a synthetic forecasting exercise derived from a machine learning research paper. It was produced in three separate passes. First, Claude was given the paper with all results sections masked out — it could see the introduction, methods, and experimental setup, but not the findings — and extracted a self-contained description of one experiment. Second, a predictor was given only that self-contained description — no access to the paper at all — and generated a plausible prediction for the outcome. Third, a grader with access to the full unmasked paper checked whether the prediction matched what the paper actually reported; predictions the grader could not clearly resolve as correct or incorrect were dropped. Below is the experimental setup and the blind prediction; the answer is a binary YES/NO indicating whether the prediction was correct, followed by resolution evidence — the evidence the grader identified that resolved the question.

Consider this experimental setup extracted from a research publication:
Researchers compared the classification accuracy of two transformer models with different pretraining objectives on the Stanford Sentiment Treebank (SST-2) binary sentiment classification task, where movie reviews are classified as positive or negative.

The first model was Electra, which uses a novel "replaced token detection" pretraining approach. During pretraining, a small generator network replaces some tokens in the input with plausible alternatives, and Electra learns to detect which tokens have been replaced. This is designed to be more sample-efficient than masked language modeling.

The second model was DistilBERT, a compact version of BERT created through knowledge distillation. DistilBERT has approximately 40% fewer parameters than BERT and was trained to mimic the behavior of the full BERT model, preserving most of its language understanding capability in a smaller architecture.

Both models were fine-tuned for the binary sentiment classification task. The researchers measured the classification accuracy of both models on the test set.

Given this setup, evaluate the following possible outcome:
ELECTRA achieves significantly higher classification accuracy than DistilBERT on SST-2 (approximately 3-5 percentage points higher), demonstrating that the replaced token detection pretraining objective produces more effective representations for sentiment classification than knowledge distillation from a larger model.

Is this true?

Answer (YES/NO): NO